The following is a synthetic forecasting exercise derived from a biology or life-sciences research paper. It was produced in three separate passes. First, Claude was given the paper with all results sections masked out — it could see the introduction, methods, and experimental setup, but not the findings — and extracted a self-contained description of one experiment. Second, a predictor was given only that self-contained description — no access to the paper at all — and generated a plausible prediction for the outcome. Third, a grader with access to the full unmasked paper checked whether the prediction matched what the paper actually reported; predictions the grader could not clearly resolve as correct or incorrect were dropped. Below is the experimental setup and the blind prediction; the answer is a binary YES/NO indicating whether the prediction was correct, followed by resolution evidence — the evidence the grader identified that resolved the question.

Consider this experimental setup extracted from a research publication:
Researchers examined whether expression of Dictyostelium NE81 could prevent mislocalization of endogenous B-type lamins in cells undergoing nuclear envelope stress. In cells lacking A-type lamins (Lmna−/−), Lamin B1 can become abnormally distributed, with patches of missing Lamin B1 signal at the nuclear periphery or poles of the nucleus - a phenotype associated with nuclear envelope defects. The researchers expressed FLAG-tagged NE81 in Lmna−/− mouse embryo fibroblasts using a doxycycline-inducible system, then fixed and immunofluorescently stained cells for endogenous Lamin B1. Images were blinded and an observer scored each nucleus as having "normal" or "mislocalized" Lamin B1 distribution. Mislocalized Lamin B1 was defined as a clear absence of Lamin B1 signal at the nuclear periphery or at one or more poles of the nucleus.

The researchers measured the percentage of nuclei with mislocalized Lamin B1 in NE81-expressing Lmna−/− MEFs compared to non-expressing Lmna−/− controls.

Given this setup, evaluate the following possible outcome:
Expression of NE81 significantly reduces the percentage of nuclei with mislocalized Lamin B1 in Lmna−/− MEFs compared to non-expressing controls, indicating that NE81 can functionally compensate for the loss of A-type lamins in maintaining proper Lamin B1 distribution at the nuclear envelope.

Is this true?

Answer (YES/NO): NO